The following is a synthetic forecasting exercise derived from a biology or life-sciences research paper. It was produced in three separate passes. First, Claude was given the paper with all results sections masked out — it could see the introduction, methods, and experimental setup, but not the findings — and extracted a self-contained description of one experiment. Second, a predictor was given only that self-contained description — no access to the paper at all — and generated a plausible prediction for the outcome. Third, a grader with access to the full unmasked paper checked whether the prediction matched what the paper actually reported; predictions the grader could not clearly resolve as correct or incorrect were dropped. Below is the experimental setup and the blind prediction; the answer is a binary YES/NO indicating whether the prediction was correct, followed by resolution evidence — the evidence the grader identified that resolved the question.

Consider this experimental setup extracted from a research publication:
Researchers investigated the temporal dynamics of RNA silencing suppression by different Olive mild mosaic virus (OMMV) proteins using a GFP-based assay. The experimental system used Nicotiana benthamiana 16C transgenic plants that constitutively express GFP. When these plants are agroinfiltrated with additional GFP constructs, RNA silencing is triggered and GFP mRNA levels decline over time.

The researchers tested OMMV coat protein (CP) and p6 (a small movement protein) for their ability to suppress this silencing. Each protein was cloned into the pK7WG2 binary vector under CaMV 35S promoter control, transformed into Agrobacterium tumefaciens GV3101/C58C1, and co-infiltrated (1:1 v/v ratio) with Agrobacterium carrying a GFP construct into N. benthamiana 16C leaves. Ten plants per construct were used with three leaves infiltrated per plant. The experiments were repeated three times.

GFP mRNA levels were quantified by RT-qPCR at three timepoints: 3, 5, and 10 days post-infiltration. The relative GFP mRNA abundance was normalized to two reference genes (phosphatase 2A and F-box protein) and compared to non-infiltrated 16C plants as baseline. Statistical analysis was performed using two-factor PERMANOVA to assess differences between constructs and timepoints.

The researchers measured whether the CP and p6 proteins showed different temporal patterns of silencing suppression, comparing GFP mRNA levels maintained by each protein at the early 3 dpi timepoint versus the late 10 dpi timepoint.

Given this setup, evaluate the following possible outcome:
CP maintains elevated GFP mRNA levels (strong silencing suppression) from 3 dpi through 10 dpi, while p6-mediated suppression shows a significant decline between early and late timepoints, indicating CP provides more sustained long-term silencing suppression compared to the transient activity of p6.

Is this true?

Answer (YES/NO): YES